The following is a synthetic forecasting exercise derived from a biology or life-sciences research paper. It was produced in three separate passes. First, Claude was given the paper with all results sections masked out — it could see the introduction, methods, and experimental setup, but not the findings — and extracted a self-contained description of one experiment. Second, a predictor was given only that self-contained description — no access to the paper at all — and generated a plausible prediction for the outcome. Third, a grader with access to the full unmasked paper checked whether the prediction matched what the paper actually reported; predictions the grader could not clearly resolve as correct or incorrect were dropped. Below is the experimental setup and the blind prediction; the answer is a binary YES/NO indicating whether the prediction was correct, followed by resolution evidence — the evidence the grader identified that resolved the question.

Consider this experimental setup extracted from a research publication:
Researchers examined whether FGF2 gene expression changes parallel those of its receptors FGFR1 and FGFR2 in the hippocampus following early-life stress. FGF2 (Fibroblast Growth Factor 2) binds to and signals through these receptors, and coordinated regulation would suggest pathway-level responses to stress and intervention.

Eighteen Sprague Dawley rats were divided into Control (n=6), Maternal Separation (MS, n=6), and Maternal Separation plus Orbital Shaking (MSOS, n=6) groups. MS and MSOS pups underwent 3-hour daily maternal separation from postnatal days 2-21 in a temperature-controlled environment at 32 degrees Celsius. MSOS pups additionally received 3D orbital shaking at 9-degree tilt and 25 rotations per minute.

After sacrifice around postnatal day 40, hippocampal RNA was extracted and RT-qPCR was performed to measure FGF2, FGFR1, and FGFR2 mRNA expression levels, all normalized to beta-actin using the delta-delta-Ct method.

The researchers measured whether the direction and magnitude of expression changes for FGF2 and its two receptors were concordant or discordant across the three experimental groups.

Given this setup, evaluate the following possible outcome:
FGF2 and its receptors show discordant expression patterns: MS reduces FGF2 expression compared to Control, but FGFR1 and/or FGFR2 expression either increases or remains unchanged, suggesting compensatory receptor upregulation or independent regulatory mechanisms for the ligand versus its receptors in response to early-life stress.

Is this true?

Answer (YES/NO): NO